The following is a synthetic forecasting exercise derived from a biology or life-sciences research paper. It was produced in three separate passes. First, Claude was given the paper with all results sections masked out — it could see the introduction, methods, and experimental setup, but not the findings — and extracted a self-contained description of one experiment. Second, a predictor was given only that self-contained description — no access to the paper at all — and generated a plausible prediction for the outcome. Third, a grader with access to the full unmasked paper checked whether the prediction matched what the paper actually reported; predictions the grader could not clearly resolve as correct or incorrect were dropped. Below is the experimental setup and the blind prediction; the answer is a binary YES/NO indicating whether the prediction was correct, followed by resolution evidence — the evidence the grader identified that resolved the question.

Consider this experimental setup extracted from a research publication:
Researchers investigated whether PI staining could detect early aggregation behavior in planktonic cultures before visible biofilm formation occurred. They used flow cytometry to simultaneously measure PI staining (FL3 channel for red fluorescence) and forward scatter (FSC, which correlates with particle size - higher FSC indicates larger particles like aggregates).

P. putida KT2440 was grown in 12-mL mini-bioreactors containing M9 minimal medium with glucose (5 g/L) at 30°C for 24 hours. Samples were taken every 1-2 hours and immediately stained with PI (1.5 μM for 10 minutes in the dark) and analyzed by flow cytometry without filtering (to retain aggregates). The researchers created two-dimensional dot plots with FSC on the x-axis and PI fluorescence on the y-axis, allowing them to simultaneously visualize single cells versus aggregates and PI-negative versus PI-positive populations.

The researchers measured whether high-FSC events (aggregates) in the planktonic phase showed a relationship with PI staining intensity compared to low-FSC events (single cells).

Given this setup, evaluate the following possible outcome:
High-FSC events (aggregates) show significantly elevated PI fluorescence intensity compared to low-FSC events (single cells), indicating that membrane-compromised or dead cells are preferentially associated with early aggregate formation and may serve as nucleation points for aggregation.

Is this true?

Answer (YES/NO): NO